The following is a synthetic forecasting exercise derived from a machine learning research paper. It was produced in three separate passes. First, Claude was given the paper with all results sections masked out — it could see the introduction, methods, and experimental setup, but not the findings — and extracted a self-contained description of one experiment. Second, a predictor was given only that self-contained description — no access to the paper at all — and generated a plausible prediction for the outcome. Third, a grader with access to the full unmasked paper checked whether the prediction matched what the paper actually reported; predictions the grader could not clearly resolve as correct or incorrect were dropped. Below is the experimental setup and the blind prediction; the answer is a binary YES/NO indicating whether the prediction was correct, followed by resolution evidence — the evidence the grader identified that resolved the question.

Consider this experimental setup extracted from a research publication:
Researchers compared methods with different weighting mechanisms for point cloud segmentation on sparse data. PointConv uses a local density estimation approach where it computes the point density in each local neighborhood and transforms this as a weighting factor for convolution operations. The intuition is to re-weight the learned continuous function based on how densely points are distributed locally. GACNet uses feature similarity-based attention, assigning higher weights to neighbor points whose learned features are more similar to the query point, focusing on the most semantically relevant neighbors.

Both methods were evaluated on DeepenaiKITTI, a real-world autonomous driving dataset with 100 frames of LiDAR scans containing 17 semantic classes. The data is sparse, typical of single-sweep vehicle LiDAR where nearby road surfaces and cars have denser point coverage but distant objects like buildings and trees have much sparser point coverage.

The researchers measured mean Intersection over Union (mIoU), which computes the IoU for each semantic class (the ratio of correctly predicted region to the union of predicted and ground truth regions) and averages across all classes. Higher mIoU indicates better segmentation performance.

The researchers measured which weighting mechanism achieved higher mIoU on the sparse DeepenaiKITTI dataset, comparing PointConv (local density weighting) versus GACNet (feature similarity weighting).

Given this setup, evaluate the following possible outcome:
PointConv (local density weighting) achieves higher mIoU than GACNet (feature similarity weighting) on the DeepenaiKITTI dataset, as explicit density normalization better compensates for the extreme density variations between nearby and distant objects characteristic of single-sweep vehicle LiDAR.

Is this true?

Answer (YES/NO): YES